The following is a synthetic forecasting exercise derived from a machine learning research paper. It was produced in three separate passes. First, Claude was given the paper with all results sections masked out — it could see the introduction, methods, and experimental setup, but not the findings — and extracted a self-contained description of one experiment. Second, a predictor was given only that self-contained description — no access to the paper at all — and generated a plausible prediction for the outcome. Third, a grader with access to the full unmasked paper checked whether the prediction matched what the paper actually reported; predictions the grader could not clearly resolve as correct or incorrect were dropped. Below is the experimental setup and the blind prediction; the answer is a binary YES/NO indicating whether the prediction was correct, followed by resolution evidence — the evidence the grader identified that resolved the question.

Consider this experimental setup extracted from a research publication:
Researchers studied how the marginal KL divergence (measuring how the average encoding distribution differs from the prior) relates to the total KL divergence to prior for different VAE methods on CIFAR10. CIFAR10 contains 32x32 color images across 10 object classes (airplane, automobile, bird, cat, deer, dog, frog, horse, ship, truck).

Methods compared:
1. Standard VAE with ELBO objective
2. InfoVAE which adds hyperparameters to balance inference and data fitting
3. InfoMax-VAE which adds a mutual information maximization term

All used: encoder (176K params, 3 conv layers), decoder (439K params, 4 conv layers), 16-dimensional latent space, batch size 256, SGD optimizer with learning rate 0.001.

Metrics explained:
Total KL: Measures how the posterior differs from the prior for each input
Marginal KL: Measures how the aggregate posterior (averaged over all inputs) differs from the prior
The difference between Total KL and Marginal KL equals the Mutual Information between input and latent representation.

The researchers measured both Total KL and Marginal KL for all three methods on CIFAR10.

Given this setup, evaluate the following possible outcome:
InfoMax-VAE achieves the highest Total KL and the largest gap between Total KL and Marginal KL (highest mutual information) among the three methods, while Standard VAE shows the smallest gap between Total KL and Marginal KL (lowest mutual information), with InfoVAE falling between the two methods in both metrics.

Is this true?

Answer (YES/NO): NO